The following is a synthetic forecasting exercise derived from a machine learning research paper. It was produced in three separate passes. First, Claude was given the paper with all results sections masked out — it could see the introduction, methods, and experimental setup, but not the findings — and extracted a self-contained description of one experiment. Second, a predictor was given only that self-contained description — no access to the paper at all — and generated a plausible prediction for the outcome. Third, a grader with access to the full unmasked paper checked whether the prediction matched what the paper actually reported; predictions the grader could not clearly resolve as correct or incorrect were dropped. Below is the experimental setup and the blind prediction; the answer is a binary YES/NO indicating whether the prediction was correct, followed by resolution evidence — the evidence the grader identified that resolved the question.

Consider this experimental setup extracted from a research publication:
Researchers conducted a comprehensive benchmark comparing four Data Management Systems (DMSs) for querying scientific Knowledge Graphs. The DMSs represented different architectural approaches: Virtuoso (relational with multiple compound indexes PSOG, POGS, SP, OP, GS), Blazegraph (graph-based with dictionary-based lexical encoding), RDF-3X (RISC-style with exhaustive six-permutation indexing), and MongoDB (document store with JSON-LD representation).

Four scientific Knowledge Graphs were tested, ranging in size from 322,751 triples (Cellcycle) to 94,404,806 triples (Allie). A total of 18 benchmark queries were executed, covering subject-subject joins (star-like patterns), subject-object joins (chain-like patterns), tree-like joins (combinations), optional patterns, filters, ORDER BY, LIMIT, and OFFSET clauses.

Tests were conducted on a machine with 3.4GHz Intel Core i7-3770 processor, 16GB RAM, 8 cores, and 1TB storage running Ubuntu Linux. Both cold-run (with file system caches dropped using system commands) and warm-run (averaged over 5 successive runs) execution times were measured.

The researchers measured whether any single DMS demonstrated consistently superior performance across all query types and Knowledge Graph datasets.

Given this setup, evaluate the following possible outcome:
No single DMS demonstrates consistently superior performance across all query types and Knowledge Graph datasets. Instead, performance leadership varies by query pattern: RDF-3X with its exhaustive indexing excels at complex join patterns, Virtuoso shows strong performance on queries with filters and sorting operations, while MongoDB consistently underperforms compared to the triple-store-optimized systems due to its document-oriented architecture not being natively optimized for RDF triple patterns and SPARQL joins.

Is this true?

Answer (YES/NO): NO